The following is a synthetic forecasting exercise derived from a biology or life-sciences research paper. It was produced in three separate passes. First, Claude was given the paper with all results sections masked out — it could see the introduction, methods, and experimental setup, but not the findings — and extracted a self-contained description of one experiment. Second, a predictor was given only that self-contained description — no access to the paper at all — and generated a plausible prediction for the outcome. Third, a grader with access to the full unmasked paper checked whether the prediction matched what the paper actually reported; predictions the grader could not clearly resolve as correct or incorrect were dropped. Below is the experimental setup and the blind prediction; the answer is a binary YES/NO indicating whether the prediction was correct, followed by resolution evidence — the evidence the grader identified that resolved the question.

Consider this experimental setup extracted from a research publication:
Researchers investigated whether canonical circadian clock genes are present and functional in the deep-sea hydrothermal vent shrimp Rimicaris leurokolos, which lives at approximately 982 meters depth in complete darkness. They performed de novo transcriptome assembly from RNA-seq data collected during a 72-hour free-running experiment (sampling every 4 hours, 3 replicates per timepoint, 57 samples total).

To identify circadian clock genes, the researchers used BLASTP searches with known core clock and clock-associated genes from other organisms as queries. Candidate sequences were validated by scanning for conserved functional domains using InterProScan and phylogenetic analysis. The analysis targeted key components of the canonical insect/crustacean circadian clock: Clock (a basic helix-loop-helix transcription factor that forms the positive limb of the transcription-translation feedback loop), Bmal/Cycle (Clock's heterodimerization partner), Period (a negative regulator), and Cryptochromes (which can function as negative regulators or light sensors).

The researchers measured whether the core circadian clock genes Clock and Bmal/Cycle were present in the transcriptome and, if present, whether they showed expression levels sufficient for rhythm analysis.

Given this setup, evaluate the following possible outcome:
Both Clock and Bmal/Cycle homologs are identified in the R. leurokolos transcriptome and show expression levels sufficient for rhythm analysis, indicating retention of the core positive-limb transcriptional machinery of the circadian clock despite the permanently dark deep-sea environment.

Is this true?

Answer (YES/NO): NO